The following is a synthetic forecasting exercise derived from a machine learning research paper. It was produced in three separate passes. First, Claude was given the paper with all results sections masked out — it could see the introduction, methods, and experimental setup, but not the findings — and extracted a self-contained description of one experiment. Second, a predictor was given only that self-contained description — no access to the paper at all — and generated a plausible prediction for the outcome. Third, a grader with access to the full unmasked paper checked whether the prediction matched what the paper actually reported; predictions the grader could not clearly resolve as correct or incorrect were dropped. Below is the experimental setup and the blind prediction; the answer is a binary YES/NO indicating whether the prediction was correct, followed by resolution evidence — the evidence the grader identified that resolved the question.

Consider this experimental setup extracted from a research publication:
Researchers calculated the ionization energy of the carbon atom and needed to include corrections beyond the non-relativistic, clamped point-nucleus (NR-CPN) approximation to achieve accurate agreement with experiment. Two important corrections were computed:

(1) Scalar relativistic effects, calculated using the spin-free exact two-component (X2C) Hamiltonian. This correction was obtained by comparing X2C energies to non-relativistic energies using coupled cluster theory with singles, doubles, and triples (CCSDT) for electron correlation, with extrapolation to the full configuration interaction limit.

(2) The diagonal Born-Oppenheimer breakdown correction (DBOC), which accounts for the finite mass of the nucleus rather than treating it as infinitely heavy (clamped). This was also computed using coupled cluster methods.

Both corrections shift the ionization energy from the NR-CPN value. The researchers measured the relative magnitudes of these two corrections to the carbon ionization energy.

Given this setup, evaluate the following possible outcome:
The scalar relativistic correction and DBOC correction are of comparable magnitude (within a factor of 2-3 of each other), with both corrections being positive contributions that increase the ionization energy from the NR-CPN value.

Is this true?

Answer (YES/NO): NO